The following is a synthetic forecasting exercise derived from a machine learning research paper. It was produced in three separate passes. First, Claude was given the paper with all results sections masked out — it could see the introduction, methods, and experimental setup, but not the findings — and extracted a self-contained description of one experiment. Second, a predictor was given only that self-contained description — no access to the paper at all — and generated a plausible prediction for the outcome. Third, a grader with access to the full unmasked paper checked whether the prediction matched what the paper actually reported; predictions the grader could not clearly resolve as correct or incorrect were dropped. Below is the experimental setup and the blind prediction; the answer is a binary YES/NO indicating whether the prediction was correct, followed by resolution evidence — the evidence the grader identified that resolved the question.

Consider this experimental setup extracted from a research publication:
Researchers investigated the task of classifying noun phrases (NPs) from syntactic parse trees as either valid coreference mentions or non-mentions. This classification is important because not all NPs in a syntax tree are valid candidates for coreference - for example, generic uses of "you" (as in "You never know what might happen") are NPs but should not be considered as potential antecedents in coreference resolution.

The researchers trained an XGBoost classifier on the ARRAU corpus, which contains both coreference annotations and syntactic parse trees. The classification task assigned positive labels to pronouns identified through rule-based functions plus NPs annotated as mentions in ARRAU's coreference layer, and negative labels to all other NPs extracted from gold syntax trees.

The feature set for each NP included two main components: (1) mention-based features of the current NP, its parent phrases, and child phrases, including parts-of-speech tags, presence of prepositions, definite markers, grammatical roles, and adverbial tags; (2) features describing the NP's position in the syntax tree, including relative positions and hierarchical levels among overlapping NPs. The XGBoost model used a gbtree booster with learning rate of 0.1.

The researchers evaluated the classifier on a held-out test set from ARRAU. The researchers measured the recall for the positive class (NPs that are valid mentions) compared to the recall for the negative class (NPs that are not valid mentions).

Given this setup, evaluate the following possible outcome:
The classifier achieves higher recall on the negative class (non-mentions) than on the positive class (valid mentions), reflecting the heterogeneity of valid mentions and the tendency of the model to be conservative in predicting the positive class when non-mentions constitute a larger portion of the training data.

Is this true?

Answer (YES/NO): NO